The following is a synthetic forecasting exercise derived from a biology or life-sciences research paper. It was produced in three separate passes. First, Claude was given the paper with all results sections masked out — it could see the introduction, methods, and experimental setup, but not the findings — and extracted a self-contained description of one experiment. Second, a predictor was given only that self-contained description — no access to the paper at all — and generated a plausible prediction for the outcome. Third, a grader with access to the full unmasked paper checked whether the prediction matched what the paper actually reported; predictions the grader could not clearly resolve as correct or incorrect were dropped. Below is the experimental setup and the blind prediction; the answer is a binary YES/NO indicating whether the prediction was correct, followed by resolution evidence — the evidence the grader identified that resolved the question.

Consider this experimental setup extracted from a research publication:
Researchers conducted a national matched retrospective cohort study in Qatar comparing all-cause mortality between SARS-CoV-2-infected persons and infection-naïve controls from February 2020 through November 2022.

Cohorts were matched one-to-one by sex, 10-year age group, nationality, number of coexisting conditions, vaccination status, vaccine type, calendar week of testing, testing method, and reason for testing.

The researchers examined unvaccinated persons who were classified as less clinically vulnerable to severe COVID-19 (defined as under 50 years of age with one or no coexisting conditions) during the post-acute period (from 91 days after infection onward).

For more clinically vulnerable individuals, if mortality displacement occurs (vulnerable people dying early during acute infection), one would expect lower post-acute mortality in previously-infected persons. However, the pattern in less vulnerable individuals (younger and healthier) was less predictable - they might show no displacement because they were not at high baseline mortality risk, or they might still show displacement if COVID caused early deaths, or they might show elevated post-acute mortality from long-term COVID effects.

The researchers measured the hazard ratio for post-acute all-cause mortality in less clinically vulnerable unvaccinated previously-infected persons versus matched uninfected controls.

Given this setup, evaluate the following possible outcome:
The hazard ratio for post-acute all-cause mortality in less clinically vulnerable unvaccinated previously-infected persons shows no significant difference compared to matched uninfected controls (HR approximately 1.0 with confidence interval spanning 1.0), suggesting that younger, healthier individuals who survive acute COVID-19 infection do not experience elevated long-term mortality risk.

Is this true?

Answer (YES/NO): NO